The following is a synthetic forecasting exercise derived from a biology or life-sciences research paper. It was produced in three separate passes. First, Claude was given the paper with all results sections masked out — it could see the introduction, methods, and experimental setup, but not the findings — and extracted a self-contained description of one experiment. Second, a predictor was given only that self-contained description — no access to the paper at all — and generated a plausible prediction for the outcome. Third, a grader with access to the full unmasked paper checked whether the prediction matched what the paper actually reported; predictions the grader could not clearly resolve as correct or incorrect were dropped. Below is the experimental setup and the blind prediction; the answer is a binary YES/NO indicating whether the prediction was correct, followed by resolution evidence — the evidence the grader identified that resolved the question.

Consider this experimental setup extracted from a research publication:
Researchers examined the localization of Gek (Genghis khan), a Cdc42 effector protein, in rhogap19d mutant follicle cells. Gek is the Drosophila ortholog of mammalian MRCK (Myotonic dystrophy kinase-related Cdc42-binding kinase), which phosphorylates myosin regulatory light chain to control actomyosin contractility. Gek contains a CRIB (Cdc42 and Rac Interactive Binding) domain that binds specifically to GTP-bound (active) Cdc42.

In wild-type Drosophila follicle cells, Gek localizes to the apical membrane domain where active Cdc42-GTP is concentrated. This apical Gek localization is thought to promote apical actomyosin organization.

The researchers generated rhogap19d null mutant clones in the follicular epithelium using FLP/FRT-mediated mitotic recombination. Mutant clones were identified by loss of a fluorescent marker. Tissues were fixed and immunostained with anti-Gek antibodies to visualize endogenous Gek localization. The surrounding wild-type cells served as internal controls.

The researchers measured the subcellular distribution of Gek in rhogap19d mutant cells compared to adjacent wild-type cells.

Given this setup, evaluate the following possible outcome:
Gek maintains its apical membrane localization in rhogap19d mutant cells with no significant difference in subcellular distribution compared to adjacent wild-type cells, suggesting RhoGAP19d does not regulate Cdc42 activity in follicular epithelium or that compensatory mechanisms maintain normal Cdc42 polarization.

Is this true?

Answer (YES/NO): NO